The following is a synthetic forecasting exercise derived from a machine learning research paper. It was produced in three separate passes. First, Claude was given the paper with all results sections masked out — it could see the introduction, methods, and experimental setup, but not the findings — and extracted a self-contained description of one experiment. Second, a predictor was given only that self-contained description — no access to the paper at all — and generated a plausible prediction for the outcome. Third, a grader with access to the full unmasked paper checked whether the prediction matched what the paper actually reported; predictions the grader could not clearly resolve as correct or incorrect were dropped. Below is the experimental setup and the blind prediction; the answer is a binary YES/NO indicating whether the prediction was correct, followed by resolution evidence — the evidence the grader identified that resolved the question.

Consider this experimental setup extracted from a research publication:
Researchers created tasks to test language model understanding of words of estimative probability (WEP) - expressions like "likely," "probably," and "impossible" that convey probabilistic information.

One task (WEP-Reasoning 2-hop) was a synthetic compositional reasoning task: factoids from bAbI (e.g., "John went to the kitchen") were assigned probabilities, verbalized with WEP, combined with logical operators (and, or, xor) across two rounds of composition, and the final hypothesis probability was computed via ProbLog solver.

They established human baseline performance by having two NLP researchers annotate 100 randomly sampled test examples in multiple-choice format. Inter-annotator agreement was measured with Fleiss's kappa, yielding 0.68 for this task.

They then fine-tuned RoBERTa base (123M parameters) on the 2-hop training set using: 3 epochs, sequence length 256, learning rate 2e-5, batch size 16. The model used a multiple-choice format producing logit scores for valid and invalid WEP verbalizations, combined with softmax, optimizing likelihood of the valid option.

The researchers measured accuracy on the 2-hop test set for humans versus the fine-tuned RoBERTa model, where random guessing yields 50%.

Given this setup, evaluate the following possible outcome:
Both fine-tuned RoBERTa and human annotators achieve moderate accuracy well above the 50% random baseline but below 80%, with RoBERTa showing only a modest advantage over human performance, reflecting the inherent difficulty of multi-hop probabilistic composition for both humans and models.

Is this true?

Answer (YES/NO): NO